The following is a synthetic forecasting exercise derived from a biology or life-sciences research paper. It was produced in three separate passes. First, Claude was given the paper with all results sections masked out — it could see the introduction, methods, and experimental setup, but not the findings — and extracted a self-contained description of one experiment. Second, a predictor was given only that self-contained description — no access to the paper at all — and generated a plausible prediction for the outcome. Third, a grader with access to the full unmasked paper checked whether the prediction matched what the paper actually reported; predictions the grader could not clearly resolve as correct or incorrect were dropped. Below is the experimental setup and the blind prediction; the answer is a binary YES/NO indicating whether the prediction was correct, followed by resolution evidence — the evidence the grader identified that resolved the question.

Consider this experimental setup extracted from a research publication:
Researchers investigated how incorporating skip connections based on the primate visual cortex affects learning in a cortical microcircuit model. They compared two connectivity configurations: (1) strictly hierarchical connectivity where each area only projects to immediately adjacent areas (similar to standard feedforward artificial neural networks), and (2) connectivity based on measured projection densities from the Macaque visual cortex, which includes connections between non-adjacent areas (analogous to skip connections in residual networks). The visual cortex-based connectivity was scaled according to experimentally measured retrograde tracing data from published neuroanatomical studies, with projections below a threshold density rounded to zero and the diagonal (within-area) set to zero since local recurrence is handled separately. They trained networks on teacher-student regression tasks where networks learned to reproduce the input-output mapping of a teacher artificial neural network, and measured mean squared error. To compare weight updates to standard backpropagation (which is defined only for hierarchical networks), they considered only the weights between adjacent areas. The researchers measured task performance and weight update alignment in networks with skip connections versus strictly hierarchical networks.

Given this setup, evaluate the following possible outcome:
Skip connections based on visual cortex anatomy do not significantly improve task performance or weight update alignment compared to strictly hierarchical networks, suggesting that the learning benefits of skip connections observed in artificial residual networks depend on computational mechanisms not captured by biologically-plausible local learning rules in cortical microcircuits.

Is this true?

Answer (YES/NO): NO